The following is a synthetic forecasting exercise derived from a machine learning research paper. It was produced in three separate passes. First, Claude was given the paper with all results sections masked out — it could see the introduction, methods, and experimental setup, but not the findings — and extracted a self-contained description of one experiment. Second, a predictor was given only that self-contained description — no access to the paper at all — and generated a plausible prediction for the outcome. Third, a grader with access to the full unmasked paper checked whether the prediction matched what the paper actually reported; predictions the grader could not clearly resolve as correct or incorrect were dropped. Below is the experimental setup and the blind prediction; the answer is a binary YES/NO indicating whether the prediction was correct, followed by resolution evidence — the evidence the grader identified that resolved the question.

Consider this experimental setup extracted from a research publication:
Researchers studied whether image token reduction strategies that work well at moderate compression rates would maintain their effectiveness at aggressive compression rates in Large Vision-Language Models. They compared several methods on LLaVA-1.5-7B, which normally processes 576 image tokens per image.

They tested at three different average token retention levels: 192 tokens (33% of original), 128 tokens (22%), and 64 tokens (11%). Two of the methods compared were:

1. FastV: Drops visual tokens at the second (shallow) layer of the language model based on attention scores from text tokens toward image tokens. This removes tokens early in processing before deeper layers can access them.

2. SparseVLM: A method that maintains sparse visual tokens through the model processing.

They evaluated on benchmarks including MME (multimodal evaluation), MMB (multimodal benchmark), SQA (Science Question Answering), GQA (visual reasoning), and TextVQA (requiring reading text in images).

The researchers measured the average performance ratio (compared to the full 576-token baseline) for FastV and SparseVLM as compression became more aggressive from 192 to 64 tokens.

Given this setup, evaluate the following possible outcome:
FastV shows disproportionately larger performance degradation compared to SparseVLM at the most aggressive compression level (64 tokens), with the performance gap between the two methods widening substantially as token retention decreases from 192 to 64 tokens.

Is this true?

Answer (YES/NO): YES